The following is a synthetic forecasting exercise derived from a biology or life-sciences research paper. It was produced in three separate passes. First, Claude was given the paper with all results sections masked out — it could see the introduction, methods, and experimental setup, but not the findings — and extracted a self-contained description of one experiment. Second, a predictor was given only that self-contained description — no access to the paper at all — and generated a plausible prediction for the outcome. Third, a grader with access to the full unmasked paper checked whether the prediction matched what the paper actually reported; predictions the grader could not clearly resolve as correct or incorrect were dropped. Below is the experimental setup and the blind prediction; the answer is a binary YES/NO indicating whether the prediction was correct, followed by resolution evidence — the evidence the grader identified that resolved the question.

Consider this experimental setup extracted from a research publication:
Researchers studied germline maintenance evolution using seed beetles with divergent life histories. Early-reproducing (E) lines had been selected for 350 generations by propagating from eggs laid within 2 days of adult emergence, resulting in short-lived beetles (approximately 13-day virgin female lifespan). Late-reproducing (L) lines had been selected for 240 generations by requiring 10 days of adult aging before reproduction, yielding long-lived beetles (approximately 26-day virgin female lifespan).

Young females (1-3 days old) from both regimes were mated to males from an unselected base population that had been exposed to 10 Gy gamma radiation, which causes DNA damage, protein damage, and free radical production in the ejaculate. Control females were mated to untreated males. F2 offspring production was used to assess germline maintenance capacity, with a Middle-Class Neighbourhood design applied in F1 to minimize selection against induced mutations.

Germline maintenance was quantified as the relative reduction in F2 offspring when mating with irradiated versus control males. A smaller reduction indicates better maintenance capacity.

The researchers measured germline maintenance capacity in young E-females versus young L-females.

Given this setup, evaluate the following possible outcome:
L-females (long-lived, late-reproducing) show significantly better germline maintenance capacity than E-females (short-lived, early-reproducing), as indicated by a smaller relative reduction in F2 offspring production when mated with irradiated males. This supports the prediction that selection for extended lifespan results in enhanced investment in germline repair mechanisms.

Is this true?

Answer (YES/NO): NO